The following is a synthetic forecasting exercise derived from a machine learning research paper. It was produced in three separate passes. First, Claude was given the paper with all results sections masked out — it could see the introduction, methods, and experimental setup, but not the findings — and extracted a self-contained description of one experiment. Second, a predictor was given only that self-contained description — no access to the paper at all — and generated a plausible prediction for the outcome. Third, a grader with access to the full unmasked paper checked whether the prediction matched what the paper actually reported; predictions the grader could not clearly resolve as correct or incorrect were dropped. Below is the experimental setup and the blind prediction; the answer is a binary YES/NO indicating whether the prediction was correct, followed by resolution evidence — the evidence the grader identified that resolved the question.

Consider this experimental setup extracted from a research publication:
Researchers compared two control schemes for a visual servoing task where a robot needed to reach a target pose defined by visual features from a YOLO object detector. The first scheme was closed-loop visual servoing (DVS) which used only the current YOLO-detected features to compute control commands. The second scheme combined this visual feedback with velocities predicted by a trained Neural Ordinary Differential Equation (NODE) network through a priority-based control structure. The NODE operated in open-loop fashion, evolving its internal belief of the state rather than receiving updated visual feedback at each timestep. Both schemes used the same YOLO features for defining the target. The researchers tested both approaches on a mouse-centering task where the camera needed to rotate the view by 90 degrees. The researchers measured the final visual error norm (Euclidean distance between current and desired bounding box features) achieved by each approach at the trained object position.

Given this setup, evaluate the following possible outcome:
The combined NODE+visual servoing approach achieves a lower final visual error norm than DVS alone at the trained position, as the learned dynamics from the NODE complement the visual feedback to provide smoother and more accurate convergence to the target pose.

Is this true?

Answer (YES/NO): NO